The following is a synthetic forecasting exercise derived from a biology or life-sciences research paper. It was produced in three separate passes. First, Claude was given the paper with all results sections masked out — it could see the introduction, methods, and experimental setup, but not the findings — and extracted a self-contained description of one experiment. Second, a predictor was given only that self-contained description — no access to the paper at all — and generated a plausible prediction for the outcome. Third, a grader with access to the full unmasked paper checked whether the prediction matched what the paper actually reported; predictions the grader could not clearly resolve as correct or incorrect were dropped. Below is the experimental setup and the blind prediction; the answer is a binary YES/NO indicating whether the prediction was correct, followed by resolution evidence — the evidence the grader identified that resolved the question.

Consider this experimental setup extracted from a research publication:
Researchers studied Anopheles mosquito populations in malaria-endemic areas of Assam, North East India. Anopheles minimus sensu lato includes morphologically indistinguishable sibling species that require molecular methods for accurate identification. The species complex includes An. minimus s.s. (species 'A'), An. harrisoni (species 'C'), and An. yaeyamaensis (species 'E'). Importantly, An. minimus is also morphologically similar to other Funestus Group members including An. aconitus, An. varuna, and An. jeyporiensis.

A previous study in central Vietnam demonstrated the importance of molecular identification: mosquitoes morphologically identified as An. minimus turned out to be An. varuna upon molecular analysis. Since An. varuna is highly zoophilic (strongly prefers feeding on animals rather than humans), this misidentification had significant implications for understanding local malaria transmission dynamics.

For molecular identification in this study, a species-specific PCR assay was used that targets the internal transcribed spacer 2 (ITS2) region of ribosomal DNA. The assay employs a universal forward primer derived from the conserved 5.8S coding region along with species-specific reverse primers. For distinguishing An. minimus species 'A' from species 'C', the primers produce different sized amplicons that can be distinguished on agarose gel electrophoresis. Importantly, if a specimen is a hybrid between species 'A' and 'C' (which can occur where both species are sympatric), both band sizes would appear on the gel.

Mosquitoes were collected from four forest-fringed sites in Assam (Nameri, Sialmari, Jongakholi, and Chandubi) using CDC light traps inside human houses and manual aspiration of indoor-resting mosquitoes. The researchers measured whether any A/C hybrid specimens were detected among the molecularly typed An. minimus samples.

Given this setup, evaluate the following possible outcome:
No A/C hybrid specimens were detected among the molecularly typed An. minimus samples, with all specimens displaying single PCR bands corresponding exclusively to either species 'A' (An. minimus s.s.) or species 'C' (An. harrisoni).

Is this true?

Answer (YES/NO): YES